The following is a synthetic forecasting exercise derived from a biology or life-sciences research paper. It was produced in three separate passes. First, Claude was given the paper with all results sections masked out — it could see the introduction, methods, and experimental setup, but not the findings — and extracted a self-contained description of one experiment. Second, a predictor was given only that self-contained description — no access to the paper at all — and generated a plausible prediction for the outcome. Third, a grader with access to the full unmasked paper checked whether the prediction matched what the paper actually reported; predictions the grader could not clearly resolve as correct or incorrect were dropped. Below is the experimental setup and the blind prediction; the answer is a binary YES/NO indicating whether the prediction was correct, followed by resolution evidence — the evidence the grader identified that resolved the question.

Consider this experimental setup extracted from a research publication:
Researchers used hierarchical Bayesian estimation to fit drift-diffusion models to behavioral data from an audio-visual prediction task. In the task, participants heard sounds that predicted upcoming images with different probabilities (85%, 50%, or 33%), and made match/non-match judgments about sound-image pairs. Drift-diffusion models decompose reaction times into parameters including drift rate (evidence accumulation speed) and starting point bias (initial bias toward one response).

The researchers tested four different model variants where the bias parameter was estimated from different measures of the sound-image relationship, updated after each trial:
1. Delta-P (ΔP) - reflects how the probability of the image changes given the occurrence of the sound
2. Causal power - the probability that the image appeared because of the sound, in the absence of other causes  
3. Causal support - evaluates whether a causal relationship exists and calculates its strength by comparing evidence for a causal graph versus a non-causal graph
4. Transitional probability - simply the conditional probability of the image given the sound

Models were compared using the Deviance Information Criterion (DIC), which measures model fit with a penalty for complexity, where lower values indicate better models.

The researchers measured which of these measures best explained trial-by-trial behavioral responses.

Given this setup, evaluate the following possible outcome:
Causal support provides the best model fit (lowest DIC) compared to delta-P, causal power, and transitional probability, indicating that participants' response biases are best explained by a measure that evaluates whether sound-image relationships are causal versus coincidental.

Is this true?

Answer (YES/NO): NO